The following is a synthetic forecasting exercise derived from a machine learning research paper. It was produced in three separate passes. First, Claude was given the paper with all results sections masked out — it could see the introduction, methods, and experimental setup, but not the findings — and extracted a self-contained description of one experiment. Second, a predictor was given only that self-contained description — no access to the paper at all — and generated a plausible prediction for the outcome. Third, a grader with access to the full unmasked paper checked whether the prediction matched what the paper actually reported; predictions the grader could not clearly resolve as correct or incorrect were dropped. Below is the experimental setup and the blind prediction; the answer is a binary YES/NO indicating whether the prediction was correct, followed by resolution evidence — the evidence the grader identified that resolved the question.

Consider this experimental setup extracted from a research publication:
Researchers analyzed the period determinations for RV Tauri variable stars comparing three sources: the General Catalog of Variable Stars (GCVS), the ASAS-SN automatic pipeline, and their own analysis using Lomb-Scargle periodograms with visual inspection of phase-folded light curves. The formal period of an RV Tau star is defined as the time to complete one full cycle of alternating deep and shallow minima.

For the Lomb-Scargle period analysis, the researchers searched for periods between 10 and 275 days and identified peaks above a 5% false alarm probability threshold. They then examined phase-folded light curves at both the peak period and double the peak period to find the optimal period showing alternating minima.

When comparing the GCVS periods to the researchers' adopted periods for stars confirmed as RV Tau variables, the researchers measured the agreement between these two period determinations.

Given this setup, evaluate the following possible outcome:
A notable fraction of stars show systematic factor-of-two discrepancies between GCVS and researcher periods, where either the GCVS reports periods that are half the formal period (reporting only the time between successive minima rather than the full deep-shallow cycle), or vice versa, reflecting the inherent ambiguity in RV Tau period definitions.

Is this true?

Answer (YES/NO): NO